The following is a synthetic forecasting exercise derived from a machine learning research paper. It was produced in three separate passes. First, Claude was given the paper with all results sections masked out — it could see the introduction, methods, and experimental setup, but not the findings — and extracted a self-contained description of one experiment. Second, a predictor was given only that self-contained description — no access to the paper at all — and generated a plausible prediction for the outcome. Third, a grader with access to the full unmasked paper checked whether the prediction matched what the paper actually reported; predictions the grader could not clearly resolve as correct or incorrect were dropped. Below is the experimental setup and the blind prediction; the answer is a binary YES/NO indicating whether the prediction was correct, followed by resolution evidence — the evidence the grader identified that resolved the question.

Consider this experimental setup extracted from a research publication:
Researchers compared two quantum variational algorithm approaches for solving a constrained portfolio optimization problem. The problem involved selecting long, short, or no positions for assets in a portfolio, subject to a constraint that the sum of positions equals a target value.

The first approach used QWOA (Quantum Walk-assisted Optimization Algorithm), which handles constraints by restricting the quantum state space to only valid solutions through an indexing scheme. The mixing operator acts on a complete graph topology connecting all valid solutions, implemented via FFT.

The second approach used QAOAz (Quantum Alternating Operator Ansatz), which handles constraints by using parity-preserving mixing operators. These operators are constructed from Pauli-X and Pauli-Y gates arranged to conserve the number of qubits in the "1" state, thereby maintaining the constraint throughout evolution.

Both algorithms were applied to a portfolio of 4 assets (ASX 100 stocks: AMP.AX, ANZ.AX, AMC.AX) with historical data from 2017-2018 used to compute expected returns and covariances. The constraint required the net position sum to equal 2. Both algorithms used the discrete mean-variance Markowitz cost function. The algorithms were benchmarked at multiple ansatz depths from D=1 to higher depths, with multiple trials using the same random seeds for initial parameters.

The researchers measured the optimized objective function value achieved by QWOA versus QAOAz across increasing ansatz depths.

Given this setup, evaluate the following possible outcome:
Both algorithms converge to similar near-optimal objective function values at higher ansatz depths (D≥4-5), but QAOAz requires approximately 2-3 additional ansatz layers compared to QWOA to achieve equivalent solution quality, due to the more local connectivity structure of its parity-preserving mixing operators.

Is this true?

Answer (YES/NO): NO